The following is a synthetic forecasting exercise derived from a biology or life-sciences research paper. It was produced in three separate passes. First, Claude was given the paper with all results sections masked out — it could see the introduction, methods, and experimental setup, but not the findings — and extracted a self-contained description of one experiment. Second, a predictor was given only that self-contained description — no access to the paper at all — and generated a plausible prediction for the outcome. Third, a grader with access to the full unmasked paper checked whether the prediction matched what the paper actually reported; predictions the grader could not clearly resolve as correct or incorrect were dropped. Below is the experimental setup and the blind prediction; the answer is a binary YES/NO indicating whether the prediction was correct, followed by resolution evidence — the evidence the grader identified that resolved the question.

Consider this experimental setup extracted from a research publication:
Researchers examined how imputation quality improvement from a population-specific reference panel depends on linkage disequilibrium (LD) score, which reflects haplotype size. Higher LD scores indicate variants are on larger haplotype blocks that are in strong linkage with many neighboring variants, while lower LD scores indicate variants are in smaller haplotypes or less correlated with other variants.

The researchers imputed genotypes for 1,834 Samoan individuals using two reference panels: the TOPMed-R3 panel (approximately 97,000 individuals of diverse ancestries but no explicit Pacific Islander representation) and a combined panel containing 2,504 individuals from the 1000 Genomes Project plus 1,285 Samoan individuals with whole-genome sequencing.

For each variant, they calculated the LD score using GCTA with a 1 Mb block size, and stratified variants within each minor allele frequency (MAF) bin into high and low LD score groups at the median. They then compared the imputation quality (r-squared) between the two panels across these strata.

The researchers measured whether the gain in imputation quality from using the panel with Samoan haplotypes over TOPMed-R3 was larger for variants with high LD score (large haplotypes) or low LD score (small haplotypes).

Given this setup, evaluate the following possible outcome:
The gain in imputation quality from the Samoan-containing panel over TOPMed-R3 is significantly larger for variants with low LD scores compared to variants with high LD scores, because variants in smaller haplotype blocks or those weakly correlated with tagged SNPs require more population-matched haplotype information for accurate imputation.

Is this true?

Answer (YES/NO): YES